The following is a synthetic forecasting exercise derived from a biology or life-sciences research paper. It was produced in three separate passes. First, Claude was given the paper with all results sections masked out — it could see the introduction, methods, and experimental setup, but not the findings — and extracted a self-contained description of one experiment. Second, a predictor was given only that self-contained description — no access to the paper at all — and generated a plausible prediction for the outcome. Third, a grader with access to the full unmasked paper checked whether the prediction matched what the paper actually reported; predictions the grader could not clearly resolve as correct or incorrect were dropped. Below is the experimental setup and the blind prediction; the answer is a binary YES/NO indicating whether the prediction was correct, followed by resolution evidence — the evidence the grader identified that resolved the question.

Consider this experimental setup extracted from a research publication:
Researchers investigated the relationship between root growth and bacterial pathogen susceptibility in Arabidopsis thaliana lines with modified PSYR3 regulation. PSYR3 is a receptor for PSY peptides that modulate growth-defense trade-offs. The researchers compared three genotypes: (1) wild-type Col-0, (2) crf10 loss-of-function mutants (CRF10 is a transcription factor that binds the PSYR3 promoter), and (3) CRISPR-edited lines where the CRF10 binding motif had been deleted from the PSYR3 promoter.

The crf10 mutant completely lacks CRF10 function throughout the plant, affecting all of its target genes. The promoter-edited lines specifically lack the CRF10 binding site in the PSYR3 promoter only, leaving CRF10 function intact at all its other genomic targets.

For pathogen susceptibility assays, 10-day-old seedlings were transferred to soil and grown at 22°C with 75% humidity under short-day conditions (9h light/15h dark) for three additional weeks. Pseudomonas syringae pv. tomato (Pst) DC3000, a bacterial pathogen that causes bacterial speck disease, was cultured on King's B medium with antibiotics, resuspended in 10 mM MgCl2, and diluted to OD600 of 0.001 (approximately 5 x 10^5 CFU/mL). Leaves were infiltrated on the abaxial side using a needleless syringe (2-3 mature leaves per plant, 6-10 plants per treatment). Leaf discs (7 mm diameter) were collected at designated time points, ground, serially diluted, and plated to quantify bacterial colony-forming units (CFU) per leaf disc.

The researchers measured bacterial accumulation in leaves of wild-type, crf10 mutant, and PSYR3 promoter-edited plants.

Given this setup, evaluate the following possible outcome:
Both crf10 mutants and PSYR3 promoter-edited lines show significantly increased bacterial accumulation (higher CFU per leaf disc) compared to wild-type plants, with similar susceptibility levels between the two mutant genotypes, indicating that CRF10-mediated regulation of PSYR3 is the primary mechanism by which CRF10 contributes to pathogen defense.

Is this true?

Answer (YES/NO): NO